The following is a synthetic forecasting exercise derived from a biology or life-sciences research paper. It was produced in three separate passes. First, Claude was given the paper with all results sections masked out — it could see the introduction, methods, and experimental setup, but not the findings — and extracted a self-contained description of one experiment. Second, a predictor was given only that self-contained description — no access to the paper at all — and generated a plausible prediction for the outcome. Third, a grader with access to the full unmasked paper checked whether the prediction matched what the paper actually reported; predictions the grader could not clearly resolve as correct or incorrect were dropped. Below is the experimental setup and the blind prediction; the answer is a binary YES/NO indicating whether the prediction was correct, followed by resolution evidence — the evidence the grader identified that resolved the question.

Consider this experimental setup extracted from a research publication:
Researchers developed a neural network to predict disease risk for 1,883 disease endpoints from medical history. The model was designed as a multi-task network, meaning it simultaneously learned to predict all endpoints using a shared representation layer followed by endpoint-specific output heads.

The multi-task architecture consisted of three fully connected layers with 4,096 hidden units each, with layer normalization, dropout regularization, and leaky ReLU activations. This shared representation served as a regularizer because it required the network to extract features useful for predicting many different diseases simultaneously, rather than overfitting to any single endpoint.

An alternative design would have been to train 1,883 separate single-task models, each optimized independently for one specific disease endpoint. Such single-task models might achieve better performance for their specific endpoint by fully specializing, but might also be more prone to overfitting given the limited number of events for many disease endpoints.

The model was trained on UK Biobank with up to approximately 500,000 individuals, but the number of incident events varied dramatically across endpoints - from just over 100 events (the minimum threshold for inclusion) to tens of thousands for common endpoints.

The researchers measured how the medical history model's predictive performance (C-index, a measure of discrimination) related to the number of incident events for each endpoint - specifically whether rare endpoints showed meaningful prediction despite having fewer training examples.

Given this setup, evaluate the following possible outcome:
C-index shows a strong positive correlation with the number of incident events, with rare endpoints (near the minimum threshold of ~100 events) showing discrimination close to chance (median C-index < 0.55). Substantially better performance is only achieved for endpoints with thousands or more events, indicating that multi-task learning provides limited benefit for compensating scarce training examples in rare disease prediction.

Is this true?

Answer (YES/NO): NO